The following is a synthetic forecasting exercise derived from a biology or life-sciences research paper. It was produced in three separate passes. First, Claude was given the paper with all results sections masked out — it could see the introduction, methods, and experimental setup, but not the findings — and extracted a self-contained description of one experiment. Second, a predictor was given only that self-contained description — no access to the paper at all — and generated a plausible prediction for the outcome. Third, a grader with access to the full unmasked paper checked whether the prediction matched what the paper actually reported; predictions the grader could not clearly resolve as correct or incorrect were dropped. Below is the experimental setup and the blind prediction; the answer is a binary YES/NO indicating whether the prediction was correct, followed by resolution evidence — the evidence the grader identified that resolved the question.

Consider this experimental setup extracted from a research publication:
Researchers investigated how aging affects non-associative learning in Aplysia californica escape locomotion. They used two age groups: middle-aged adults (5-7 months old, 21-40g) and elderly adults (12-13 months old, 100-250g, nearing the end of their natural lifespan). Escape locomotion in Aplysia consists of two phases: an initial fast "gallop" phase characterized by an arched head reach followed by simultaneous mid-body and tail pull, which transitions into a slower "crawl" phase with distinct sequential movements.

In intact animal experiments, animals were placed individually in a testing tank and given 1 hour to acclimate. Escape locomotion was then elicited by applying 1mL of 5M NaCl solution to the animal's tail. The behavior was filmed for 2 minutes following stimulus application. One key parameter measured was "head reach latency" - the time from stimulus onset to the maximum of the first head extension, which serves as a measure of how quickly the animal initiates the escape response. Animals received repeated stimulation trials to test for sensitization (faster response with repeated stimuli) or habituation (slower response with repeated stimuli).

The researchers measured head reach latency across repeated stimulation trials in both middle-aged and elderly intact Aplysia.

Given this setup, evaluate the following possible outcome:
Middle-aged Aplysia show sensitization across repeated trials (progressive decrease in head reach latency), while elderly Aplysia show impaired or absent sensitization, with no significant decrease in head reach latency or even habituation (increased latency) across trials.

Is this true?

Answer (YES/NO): YES